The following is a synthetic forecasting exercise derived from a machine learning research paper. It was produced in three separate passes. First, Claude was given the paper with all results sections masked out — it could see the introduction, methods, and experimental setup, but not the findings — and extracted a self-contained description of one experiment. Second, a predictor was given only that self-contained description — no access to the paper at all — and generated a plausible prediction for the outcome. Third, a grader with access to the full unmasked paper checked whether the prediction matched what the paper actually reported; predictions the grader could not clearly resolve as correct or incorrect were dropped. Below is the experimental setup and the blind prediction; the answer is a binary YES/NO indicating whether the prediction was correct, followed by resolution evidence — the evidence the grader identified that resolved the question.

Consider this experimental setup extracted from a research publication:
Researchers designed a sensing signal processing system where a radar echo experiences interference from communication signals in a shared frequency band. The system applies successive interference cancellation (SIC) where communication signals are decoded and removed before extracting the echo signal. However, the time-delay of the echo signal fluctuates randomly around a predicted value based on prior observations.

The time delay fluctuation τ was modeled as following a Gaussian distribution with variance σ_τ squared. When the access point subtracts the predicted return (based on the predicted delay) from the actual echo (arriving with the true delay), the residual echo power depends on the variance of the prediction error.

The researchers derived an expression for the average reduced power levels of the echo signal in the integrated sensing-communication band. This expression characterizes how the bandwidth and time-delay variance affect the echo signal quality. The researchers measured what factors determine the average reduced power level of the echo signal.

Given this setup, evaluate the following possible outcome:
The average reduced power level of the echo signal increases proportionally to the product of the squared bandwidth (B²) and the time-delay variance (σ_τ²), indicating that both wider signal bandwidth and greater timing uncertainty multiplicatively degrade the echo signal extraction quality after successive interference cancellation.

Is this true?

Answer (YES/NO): YES